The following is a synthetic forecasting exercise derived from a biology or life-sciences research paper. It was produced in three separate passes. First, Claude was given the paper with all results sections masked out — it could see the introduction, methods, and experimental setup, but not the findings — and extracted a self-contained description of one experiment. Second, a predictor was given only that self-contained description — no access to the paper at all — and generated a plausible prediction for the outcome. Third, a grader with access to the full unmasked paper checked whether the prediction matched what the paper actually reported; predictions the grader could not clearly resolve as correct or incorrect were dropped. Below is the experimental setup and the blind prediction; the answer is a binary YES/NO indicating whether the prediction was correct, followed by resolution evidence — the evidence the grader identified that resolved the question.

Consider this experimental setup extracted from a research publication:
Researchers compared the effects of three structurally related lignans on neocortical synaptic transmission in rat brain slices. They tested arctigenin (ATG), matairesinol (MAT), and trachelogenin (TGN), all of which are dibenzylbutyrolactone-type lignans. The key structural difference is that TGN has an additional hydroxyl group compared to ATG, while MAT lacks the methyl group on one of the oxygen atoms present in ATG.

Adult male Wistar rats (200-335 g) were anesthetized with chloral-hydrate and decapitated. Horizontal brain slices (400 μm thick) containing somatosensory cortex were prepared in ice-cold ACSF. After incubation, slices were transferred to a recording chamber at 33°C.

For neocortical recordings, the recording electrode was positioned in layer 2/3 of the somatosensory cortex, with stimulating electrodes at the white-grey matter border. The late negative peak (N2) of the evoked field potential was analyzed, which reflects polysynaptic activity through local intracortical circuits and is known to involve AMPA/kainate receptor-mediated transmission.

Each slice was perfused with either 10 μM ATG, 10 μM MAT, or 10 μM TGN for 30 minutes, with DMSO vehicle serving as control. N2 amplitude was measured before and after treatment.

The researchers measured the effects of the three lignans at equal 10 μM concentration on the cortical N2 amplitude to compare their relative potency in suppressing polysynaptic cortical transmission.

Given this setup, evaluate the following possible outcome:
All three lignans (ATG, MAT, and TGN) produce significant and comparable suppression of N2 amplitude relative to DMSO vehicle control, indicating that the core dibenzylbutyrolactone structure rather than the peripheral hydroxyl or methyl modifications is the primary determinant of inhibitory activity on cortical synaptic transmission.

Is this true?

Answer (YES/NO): NO